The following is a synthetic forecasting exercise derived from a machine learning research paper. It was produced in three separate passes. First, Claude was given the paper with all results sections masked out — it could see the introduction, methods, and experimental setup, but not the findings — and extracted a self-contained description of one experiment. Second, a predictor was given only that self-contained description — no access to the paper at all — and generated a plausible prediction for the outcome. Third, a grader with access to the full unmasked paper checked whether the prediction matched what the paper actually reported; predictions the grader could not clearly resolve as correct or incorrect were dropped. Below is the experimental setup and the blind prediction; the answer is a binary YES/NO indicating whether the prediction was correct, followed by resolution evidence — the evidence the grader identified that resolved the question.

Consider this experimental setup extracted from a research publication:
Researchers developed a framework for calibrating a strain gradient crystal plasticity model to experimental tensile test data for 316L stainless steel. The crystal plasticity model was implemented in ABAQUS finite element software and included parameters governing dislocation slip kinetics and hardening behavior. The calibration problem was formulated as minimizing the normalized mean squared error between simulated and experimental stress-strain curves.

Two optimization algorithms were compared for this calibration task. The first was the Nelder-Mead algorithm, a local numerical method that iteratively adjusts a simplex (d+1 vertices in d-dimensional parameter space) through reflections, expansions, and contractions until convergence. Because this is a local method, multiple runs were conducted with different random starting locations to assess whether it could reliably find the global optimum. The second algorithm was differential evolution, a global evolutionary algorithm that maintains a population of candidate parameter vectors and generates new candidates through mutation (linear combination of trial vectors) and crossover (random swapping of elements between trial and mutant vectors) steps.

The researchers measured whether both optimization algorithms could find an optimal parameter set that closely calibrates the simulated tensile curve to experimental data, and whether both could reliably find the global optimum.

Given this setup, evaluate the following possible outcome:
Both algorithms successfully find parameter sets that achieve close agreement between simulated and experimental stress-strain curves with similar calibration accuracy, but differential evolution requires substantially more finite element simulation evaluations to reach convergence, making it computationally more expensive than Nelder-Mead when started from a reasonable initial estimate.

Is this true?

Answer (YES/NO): NO